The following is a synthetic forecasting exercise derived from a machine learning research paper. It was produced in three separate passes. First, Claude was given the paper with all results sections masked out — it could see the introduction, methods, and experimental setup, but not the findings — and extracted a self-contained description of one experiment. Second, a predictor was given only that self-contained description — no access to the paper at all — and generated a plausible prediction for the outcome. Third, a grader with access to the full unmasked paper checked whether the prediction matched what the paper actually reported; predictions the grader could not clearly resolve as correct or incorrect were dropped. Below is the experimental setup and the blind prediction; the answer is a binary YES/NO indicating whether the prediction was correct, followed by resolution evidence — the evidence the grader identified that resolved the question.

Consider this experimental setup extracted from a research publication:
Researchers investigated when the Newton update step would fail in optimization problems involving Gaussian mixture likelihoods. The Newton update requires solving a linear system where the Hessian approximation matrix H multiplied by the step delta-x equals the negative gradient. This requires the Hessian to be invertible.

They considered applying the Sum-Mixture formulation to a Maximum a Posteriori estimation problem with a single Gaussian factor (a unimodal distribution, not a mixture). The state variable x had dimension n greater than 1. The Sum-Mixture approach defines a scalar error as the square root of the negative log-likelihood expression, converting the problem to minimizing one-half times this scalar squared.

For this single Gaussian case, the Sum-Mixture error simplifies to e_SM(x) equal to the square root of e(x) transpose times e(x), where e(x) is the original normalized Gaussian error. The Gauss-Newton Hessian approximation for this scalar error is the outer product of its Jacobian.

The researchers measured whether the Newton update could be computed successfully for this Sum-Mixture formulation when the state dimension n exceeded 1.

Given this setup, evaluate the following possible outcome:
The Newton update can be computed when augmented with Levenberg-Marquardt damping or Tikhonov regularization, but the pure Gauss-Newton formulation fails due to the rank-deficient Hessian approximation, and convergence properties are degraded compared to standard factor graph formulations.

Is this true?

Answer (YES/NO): YES